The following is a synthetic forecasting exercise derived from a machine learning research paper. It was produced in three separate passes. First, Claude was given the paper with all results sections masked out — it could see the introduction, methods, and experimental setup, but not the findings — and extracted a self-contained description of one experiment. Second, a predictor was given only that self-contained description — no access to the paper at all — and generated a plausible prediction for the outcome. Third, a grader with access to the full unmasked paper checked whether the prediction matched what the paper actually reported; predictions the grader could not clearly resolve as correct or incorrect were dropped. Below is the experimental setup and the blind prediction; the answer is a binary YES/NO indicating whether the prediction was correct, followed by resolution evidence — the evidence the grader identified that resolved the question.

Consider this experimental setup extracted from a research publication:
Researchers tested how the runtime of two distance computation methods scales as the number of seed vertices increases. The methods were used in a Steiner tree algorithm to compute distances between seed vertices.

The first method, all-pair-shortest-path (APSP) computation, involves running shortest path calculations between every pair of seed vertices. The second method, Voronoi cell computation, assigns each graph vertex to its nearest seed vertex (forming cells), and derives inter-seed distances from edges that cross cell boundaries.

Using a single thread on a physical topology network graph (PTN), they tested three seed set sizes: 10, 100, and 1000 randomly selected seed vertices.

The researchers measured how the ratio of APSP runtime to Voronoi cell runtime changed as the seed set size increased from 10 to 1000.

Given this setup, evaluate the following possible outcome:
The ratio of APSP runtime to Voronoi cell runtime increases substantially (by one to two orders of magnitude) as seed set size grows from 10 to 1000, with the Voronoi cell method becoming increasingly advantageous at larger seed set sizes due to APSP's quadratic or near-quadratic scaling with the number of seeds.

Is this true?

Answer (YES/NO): YES